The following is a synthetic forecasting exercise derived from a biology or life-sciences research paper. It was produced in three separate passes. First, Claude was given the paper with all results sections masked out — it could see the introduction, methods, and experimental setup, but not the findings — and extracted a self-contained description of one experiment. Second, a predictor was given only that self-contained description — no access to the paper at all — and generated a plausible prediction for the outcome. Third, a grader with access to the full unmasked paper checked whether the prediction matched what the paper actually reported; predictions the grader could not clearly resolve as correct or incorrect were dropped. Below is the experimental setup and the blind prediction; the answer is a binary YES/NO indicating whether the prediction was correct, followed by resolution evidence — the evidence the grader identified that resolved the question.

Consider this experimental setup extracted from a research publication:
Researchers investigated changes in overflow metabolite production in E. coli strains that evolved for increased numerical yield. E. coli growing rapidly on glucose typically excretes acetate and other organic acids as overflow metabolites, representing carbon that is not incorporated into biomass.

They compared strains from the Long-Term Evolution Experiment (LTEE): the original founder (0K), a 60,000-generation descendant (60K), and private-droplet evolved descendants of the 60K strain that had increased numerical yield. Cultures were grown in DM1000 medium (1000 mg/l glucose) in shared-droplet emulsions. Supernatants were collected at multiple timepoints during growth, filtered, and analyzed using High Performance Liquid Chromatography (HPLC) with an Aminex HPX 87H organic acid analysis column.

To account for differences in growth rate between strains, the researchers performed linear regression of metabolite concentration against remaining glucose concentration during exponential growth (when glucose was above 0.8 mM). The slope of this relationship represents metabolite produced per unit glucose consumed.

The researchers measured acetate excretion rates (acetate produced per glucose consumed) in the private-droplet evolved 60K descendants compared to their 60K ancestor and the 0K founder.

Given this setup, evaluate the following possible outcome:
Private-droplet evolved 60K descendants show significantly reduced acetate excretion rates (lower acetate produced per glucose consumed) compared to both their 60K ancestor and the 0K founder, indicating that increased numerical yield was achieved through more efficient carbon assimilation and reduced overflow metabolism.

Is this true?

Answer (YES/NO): NO